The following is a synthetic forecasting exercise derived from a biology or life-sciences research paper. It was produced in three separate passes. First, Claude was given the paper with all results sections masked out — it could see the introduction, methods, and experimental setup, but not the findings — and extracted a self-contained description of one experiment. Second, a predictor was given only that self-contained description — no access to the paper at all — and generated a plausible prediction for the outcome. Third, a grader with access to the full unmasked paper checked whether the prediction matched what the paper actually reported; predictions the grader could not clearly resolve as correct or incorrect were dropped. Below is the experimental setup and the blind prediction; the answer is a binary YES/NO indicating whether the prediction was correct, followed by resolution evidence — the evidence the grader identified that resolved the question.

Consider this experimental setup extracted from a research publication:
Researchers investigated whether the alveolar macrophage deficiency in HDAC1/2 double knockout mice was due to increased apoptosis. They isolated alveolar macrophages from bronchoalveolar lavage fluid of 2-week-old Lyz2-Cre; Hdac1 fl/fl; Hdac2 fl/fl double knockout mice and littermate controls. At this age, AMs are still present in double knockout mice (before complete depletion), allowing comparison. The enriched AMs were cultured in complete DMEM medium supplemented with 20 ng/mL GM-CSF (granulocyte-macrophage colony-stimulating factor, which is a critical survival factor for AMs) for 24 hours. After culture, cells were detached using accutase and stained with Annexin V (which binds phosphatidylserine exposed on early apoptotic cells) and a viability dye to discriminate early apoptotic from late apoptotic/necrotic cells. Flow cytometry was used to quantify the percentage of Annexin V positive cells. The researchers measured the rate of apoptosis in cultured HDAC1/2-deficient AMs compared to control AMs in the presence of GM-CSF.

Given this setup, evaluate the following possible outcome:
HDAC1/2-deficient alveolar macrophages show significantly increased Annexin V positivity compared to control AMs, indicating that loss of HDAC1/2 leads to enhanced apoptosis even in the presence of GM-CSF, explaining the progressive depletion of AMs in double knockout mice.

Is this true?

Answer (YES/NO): YES